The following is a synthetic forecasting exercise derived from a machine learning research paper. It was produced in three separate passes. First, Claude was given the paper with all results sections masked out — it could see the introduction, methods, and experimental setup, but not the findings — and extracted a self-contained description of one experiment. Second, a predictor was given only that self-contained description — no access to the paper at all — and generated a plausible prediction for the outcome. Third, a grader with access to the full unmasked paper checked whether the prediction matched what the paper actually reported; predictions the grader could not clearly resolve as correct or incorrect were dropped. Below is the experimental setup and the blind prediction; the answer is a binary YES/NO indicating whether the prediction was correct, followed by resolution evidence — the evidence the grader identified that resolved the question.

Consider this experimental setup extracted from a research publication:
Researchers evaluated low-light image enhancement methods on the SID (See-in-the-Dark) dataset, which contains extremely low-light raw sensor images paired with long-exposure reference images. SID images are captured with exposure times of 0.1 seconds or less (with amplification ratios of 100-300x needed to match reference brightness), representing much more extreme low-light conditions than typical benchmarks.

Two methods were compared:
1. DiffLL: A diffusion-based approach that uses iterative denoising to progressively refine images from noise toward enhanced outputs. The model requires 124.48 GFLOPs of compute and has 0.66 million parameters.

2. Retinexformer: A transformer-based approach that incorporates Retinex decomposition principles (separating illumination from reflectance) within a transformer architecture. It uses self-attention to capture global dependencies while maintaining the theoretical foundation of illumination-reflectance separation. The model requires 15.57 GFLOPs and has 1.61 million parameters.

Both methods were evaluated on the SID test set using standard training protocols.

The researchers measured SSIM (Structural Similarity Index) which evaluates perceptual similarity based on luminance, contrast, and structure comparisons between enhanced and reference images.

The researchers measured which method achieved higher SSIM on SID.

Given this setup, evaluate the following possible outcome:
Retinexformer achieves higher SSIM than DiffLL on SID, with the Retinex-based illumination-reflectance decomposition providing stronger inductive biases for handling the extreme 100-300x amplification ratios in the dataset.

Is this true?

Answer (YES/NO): YES